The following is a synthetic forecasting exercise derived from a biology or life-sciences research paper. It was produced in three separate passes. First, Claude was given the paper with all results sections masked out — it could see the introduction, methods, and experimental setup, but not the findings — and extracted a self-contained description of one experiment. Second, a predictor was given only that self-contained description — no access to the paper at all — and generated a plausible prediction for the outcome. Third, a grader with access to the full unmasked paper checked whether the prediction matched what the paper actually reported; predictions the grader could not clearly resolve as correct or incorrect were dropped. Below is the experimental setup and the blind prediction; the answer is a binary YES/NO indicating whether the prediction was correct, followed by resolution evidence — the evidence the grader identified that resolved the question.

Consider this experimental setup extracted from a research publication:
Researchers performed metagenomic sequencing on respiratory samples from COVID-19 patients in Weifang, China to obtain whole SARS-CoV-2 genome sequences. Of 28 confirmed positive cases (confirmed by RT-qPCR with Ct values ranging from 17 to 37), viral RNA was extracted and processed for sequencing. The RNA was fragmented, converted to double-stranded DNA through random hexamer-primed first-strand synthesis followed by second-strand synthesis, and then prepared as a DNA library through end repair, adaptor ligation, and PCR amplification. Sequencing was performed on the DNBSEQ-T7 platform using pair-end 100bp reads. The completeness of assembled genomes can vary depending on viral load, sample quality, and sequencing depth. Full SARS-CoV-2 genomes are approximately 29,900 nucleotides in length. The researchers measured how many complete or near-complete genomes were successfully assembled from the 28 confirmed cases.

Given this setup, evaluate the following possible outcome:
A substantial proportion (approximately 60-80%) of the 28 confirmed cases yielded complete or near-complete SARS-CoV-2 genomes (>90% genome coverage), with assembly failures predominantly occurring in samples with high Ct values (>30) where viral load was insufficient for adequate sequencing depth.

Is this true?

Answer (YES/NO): NO